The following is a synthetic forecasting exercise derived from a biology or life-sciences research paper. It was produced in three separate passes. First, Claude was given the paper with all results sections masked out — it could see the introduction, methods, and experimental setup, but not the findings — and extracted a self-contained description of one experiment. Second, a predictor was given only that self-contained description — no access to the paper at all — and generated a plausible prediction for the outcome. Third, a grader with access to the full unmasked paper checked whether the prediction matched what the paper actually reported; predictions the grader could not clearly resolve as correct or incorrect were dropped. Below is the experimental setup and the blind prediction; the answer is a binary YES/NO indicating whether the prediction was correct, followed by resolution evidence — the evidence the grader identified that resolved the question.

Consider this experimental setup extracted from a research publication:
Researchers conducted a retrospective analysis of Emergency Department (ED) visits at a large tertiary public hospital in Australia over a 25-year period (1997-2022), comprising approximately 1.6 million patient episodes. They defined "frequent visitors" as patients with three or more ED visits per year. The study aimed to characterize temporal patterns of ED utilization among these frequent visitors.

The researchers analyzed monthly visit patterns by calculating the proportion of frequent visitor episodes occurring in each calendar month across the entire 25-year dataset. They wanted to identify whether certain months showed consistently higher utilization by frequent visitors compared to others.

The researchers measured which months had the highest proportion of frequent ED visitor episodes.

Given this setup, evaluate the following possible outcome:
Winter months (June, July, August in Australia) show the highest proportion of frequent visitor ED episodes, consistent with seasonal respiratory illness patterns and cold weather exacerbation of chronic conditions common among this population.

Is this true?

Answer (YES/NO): NO